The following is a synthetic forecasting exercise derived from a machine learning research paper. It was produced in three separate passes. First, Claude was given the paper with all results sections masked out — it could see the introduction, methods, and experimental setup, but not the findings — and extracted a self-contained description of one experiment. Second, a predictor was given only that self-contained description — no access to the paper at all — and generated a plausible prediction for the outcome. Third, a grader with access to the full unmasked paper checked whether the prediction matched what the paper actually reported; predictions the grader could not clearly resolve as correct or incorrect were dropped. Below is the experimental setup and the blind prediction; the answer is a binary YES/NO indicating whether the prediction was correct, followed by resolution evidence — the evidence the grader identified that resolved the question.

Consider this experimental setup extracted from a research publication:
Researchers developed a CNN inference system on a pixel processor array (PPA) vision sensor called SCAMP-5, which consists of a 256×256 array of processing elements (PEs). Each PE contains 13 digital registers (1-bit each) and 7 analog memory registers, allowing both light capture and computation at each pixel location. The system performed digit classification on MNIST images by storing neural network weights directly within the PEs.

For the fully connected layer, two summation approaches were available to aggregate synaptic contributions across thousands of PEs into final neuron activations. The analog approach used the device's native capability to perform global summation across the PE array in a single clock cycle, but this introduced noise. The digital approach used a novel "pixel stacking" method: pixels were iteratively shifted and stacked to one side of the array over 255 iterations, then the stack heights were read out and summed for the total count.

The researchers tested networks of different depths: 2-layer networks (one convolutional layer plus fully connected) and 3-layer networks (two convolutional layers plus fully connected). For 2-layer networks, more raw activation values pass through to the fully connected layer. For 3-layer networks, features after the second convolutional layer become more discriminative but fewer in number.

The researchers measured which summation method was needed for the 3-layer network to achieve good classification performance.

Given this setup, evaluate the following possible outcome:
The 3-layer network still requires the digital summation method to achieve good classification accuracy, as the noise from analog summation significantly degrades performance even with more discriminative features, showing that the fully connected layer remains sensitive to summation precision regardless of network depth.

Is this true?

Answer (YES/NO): YES